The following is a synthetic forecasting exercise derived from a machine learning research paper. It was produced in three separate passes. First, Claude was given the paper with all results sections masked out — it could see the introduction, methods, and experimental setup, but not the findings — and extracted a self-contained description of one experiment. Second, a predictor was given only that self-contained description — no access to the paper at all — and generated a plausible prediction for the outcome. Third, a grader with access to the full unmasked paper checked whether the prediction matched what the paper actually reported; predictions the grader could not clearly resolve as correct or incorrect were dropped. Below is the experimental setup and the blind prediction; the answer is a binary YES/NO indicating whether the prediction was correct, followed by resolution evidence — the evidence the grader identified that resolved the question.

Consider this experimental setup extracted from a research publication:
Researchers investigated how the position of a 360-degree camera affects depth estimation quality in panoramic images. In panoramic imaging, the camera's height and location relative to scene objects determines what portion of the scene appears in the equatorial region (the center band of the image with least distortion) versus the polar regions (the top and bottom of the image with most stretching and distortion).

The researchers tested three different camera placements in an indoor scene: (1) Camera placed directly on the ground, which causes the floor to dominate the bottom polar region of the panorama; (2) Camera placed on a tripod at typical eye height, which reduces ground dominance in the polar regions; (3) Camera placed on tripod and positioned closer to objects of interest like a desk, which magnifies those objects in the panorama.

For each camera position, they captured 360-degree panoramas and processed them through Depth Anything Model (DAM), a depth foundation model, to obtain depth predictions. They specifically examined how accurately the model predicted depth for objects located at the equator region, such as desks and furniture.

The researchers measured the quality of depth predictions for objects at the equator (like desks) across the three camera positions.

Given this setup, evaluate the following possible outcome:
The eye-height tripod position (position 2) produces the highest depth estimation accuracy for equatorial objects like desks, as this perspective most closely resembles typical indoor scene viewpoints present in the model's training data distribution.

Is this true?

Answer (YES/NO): NO